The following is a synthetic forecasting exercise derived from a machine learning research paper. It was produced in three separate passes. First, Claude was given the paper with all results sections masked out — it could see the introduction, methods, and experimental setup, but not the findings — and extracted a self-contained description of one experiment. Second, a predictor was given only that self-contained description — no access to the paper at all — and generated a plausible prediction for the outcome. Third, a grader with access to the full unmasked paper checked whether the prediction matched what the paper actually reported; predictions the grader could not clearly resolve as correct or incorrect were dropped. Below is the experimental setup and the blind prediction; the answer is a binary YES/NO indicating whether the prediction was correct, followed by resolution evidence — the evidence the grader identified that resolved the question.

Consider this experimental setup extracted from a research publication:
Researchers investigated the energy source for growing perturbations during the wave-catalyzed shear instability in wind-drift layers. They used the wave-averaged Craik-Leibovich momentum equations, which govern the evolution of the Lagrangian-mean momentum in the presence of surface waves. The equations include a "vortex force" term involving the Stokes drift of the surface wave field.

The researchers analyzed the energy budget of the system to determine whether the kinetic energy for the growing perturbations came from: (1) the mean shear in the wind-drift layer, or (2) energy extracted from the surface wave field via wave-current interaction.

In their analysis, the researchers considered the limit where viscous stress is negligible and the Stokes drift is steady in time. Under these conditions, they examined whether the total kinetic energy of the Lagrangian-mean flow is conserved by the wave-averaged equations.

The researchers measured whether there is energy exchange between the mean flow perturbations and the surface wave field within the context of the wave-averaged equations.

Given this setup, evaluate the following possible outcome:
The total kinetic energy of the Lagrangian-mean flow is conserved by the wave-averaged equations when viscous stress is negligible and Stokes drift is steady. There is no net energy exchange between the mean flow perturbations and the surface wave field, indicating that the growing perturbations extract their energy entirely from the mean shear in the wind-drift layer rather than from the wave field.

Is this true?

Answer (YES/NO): YES